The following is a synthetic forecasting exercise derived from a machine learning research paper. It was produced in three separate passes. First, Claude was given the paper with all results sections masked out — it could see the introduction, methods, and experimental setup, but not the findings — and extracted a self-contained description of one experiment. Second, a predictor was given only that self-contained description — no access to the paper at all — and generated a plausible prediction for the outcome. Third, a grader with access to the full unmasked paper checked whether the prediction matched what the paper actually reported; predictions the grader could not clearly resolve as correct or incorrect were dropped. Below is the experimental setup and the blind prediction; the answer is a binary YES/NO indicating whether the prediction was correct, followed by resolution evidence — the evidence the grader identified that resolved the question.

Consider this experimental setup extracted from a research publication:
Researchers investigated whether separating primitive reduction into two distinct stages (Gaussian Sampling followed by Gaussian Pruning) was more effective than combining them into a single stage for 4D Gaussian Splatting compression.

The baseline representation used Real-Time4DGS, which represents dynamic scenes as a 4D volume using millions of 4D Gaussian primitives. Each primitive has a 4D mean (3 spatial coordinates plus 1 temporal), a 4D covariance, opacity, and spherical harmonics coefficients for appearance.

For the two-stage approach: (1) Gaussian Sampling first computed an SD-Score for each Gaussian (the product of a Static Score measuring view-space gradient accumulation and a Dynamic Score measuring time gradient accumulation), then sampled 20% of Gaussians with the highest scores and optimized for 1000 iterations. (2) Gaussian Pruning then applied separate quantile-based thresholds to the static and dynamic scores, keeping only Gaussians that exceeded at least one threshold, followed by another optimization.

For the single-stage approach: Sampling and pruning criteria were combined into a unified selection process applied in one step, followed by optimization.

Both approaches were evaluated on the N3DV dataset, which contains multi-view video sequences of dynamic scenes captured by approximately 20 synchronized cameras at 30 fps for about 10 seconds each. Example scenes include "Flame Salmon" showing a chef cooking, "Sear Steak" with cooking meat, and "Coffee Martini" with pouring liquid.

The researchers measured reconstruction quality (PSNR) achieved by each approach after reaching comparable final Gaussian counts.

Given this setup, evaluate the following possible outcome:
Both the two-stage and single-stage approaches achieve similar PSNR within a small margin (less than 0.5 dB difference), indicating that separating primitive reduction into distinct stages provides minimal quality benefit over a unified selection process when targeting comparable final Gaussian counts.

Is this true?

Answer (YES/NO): NO